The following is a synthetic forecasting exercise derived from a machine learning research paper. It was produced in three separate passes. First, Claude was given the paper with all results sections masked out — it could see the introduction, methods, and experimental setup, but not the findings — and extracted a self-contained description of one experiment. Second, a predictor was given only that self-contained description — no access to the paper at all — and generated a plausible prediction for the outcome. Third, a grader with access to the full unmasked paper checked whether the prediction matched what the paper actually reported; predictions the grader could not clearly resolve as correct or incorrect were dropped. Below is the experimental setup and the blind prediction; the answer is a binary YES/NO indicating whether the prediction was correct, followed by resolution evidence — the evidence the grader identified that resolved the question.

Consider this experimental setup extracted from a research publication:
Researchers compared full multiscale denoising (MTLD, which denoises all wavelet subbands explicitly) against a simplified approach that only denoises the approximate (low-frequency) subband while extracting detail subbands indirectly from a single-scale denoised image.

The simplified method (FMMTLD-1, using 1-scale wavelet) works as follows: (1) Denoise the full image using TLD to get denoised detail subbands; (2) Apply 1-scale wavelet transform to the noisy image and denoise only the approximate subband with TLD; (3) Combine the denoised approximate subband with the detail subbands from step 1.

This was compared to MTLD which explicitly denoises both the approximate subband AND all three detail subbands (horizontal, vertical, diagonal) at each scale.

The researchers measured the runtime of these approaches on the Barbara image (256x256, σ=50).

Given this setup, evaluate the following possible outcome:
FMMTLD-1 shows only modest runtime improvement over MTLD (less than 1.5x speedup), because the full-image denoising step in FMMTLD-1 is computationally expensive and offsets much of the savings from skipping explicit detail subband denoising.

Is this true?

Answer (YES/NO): YES